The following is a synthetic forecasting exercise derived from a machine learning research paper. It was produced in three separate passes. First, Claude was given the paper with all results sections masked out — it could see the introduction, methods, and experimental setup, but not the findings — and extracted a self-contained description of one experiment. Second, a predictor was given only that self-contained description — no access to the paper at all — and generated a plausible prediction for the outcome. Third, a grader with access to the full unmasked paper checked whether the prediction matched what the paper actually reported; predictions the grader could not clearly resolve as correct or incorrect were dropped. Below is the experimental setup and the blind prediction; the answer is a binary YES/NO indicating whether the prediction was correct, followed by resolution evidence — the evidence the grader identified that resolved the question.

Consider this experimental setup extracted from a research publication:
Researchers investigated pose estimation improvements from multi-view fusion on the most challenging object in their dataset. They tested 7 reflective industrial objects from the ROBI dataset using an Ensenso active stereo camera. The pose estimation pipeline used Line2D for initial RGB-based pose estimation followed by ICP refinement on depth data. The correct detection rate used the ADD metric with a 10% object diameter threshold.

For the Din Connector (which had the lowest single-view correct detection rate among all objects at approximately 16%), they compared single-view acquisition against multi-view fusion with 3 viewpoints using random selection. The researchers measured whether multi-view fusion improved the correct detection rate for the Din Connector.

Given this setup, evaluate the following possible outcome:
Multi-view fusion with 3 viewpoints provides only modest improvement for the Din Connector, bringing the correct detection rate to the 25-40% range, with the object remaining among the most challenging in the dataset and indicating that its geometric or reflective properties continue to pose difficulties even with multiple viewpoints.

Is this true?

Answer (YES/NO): NO